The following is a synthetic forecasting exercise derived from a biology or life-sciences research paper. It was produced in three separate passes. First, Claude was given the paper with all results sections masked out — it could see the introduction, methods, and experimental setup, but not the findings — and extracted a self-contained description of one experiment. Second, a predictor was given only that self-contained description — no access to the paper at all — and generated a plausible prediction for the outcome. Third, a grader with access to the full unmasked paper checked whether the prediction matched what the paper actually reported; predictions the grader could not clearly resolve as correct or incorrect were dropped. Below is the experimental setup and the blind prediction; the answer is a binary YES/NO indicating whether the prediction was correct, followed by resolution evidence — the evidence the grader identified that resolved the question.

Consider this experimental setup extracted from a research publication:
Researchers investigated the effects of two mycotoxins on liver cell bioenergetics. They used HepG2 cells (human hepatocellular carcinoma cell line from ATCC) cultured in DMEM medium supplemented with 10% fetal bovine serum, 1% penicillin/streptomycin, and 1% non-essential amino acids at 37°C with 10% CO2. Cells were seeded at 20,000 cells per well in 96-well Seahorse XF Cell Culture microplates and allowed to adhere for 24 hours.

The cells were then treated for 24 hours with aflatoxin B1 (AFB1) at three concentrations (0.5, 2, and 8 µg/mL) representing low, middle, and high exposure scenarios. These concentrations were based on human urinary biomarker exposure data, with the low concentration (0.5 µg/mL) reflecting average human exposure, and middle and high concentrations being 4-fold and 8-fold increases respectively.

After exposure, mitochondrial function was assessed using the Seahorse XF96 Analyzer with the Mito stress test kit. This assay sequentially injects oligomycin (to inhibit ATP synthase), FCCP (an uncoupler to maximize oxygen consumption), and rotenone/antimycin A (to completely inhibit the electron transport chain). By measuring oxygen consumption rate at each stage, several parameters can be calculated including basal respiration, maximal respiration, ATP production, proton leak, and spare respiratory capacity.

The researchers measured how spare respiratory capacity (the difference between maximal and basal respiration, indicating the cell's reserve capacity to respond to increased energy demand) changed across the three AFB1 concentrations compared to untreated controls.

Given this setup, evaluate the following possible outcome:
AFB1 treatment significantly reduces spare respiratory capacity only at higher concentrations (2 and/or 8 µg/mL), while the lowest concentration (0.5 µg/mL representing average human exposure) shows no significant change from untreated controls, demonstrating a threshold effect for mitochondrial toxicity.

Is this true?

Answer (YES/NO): NO